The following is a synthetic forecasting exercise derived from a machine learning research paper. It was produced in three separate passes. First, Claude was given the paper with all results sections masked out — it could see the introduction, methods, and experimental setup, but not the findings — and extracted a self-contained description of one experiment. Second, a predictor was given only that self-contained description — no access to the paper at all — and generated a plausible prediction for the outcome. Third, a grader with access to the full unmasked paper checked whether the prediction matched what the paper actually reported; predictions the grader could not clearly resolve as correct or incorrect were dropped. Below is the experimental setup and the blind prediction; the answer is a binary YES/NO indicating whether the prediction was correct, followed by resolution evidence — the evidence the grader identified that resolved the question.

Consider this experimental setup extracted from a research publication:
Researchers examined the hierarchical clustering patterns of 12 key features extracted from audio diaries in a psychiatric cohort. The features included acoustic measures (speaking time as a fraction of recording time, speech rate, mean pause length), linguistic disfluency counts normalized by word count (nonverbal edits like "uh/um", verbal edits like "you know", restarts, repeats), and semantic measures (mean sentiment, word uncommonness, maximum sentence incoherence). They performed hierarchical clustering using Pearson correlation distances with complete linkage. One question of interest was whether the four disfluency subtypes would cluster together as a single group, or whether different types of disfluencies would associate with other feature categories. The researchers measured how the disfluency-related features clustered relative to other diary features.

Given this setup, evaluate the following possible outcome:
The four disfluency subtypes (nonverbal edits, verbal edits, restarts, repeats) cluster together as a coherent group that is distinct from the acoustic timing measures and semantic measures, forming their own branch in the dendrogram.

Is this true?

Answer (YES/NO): NO